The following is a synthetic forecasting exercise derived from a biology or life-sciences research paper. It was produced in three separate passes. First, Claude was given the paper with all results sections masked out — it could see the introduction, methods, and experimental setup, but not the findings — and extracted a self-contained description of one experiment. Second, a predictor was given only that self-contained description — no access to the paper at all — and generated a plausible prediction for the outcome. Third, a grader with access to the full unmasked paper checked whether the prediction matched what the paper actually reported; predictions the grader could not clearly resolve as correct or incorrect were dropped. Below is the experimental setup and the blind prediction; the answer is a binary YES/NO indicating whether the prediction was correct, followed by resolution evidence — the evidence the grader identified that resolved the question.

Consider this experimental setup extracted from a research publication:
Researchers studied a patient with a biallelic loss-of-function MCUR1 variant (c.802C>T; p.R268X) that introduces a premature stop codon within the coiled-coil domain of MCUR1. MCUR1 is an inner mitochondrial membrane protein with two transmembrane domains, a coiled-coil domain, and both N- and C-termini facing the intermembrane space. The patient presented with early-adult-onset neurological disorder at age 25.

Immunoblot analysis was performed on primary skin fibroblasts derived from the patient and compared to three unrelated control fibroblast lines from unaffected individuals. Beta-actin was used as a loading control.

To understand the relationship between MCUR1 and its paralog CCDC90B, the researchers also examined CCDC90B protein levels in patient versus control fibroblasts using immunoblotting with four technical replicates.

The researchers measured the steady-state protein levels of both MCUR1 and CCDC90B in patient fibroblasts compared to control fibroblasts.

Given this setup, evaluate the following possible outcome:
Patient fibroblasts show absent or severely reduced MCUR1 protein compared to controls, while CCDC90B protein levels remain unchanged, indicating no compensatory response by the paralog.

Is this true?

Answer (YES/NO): NO